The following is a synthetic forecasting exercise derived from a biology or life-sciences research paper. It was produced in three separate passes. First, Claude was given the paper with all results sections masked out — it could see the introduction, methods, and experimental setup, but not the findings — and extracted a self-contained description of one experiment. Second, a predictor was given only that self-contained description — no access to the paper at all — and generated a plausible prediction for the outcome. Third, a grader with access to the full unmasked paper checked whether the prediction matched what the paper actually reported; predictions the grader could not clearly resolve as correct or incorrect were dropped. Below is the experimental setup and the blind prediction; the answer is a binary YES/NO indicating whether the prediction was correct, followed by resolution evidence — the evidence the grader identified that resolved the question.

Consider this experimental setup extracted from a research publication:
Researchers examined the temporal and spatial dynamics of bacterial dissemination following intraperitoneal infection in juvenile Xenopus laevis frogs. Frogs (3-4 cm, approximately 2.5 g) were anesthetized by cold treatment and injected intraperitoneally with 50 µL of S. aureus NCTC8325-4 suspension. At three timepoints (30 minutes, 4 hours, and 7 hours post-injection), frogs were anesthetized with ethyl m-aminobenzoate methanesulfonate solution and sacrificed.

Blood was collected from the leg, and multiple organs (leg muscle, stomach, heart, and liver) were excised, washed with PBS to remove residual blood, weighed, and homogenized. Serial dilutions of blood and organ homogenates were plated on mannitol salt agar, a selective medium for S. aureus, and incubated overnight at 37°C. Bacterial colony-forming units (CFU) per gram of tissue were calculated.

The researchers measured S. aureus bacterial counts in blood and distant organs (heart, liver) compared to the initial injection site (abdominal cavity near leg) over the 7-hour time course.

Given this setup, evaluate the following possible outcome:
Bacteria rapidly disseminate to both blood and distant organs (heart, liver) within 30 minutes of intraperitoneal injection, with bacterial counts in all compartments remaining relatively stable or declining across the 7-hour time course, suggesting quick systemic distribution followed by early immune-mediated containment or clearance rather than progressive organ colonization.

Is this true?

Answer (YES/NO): YES